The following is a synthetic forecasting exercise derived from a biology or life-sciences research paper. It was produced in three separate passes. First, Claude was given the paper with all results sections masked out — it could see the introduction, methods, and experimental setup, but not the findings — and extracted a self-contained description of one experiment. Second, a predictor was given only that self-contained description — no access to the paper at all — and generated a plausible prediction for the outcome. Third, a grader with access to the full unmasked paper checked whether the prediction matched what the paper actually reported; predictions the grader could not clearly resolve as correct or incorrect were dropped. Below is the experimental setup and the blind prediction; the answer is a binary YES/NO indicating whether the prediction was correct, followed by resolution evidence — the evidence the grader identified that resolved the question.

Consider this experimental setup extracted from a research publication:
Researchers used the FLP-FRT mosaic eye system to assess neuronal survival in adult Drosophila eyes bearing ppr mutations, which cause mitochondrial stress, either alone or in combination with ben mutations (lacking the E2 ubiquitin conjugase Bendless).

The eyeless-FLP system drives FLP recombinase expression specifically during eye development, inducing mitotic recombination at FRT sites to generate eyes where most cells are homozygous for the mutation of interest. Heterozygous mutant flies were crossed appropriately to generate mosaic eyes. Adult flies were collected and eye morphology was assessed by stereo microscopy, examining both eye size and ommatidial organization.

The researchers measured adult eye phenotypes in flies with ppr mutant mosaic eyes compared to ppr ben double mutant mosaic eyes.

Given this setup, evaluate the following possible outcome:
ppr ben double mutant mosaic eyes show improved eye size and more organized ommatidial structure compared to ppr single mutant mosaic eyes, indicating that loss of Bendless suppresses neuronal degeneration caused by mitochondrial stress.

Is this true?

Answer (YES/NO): NO